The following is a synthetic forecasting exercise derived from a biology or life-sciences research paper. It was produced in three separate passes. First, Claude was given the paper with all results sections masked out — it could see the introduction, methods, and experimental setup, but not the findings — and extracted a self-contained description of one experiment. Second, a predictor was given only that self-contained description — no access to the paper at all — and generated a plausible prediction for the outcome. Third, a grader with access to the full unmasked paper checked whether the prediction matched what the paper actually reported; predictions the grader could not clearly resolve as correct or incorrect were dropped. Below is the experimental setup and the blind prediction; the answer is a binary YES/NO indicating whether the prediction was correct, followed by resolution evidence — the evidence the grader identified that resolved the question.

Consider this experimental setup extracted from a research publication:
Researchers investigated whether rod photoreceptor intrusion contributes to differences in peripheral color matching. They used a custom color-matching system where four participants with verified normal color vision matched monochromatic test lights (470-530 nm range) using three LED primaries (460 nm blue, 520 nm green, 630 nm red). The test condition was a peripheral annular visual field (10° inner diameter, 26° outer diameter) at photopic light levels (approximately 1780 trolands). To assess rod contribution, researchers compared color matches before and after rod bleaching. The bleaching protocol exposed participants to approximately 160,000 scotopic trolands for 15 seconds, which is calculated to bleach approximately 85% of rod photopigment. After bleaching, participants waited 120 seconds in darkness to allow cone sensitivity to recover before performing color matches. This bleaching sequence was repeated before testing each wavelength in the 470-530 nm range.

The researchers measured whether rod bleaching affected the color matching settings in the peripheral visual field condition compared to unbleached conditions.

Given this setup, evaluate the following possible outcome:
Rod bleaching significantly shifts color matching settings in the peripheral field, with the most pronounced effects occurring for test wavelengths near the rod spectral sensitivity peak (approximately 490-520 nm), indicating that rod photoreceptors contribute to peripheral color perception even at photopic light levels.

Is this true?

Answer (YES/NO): NO